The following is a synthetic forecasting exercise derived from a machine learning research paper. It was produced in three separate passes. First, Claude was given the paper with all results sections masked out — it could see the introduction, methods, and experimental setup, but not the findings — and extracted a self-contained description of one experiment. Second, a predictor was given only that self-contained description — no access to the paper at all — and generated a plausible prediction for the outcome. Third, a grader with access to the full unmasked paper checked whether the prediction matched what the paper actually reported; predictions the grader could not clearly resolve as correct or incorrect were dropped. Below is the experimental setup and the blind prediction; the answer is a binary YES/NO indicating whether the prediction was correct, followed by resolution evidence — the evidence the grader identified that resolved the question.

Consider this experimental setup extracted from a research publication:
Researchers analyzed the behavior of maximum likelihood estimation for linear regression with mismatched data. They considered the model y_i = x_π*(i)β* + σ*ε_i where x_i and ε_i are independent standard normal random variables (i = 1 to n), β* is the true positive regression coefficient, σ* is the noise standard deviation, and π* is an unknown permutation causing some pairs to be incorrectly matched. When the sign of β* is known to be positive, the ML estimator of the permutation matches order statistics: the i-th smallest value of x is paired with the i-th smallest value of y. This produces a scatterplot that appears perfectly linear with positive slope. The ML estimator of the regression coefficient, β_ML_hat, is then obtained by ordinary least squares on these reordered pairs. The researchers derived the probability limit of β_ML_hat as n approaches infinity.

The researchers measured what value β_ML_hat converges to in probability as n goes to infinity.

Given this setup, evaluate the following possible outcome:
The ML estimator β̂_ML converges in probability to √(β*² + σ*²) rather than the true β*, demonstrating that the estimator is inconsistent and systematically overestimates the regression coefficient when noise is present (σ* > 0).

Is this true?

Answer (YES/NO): YES